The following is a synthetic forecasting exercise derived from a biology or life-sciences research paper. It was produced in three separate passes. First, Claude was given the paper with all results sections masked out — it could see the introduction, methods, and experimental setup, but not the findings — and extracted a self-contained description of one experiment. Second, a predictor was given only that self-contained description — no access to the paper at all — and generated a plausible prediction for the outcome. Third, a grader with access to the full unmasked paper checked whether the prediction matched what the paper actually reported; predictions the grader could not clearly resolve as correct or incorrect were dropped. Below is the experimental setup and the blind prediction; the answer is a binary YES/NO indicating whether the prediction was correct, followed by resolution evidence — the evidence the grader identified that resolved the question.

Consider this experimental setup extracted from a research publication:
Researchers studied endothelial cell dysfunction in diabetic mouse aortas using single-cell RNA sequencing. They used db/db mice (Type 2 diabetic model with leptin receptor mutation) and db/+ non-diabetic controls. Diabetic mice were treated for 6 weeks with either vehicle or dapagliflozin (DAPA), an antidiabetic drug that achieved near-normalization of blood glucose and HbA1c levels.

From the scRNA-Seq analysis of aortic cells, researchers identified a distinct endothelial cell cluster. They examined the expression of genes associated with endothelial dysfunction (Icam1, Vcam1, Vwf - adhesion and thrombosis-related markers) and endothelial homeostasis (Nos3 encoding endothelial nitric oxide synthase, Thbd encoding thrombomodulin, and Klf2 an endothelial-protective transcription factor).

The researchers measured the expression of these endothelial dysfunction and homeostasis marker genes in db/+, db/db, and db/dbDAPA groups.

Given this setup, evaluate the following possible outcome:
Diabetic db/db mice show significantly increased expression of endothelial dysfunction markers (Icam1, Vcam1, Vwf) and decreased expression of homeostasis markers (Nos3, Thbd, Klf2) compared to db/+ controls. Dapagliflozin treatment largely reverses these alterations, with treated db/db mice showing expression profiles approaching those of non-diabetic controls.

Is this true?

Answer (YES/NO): NO